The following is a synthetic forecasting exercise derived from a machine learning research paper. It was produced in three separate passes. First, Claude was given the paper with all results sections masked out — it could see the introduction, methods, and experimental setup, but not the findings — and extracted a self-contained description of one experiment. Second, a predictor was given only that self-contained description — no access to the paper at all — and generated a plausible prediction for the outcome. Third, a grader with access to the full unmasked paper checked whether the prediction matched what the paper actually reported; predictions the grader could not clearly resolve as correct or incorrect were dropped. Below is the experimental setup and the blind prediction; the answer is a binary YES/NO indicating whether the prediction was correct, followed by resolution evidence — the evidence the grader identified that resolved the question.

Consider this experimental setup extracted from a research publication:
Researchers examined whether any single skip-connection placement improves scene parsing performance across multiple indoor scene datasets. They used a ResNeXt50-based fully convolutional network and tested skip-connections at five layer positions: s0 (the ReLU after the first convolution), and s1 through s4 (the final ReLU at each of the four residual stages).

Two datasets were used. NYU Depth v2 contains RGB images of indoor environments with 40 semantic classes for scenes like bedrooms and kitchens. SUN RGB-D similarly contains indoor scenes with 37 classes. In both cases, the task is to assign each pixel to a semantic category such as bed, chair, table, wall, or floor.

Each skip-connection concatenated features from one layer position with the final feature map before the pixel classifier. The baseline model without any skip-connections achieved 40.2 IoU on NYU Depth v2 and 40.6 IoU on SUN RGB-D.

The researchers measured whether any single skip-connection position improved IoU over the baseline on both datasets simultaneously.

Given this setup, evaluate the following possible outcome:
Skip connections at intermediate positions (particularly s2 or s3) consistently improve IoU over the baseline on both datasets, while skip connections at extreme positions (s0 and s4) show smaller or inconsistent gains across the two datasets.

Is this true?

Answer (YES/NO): NO